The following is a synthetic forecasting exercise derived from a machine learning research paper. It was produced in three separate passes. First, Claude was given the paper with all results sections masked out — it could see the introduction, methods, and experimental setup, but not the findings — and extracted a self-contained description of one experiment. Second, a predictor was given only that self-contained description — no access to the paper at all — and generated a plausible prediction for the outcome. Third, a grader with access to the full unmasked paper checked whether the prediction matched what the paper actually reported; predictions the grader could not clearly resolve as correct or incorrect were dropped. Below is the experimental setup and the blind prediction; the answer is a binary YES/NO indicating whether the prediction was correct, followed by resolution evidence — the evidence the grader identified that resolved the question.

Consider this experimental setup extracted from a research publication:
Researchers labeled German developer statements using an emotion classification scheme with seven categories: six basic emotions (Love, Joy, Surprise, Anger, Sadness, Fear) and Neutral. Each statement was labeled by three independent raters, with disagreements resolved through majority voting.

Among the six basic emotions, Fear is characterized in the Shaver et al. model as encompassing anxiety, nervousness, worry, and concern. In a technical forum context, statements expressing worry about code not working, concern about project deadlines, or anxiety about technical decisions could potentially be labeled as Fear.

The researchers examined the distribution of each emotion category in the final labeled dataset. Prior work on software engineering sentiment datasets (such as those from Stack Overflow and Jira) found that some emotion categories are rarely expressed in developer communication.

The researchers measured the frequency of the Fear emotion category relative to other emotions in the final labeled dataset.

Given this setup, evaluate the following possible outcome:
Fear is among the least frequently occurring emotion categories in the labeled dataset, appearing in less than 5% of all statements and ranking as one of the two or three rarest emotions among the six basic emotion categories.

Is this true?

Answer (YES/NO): YES